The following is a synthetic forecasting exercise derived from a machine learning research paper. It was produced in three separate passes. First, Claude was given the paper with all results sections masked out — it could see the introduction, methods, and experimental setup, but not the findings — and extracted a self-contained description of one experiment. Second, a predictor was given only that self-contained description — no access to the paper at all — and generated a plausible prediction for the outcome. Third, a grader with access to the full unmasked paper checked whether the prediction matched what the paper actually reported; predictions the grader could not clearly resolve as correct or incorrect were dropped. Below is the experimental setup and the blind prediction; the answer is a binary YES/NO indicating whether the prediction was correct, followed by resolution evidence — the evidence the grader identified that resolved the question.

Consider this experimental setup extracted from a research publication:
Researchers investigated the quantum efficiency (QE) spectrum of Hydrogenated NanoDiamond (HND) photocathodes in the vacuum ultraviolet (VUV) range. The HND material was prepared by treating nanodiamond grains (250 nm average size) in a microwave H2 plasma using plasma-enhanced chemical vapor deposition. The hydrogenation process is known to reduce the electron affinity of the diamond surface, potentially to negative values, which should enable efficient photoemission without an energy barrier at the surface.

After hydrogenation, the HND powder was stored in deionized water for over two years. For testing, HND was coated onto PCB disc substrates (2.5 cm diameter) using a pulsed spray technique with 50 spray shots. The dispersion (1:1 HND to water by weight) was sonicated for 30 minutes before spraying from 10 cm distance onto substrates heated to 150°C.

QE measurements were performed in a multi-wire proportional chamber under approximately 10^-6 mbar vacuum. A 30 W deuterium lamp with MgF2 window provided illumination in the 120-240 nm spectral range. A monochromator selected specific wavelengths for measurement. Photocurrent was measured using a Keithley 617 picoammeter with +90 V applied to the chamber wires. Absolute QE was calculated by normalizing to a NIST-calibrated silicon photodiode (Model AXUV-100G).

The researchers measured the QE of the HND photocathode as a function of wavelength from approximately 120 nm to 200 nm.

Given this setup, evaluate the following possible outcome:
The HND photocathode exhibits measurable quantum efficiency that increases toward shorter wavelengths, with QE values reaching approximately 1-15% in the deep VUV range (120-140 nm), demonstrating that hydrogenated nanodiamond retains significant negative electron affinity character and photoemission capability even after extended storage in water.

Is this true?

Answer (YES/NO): YES